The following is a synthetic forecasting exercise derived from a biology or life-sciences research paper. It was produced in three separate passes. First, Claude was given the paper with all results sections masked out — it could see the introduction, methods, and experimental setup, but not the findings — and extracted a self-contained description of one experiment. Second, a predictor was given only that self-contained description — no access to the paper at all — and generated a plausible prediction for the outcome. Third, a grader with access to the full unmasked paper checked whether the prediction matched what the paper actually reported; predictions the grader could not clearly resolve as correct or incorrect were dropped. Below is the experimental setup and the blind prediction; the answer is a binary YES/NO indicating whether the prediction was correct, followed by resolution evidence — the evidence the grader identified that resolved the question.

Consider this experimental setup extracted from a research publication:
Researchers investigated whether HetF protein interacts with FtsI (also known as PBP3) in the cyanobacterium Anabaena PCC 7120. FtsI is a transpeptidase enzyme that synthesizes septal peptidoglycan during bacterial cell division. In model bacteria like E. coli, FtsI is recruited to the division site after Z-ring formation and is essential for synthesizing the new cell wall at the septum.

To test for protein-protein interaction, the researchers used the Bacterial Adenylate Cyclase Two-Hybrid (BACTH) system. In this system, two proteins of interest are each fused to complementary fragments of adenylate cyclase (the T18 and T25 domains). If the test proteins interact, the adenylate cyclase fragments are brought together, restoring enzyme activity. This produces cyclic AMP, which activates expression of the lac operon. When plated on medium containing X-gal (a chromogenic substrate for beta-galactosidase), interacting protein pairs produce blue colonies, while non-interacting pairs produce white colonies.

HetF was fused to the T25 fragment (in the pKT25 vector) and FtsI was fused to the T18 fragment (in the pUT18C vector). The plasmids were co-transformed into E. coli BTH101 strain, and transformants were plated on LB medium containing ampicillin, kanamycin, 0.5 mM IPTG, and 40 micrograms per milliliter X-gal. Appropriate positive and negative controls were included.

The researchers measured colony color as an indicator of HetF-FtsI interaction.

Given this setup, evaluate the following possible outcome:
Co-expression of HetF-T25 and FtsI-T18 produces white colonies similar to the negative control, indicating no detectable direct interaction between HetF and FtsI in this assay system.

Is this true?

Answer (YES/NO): NO